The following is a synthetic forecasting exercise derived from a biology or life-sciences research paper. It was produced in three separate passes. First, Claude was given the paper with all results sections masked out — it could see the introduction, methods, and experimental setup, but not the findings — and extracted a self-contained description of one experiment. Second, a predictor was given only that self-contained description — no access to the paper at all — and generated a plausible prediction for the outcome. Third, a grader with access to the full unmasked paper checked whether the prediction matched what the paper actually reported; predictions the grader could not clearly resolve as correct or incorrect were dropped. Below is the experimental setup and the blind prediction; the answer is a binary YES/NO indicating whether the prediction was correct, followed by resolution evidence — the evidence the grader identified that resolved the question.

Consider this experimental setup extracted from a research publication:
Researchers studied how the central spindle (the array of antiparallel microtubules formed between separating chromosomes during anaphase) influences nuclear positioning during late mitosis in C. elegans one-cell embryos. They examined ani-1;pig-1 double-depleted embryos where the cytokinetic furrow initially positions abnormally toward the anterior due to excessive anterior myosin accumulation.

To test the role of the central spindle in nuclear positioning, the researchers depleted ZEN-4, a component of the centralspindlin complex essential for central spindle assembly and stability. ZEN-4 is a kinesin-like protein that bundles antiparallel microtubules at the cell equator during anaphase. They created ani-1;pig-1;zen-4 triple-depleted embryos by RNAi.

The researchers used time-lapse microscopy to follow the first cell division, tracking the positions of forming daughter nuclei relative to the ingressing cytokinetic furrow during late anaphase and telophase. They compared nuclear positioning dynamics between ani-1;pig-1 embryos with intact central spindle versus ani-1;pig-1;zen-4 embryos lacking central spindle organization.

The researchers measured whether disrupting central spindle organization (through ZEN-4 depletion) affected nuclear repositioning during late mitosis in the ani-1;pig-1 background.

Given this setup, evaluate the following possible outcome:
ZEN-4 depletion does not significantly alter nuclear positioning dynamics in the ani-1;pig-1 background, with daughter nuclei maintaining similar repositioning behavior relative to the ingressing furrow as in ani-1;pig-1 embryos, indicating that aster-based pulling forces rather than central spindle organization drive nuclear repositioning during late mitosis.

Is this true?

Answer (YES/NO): YES